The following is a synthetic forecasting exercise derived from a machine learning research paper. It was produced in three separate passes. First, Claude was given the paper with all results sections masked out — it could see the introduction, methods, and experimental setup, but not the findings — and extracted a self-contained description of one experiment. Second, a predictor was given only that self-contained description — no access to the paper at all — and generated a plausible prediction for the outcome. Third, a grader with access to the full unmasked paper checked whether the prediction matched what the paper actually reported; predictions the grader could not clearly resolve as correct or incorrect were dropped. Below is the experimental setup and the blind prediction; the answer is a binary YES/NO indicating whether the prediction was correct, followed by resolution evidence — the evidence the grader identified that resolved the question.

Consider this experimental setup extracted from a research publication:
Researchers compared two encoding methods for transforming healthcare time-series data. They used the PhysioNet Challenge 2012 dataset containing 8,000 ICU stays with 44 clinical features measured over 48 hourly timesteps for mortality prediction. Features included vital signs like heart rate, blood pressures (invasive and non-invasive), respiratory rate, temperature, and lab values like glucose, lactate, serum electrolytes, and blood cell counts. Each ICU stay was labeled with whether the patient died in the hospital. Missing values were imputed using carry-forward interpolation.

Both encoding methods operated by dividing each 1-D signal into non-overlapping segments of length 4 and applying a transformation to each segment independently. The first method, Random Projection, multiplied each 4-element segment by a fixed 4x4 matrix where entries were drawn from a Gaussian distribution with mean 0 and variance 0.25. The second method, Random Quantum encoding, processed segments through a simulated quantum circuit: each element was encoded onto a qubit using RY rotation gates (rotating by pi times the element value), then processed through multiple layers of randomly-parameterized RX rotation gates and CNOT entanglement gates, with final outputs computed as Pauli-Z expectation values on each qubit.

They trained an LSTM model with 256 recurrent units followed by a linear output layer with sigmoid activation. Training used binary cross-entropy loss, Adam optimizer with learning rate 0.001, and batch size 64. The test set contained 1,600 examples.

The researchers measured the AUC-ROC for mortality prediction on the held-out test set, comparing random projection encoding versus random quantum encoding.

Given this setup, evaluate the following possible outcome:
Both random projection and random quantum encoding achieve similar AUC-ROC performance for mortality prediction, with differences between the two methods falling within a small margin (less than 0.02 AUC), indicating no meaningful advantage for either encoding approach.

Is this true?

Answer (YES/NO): NO